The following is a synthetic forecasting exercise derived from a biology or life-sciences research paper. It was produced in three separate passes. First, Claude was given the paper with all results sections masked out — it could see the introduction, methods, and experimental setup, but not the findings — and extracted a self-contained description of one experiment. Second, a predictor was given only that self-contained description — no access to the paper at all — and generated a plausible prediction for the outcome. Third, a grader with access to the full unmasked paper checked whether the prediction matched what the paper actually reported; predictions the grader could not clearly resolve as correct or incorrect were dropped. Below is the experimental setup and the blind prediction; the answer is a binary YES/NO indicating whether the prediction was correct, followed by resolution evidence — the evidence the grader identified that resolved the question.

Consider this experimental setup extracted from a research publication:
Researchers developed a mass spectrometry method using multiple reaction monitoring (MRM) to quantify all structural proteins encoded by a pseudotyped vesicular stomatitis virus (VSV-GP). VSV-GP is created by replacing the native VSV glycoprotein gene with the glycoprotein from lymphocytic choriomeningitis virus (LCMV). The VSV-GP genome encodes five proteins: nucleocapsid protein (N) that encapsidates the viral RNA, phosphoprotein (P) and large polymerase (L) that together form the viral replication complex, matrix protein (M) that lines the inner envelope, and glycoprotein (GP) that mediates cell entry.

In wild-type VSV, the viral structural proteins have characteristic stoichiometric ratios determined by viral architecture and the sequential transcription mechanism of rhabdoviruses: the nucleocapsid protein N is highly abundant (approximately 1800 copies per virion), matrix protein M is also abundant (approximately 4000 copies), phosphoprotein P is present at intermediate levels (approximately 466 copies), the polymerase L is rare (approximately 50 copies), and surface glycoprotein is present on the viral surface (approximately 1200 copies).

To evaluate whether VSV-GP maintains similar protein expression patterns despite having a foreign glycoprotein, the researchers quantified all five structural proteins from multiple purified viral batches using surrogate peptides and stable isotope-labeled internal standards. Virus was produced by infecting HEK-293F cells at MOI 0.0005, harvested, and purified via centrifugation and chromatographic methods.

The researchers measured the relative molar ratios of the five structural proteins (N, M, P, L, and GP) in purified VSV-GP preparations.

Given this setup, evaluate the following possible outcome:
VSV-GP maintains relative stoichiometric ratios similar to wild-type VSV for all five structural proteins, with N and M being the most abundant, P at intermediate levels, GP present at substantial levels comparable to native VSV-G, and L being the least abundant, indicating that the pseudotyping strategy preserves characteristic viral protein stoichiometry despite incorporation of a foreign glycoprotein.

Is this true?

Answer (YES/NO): NO